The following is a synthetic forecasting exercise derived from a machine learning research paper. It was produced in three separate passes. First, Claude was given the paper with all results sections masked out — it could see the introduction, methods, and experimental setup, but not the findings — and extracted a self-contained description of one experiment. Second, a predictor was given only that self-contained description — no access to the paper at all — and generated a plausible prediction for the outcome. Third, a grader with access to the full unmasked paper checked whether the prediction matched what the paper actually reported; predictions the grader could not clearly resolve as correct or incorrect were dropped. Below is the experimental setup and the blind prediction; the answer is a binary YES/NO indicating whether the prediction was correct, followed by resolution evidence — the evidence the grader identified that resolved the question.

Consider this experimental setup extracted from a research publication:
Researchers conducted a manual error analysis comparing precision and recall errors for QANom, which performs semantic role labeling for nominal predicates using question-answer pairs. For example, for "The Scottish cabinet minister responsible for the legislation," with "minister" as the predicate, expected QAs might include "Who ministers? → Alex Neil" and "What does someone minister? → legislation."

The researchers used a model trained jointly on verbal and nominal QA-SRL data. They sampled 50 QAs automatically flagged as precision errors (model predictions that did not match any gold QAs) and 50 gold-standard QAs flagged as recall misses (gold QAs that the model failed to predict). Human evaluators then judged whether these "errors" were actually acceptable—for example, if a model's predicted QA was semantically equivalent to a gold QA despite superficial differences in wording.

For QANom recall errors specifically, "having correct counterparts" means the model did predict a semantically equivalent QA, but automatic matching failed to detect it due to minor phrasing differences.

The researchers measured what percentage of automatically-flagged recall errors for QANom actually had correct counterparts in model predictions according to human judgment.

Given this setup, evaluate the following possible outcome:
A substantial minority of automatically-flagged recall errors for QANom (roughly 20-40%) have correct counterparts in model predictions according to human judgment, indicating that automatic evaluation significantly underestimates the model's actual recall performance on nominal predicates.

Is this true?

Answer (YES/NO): NO